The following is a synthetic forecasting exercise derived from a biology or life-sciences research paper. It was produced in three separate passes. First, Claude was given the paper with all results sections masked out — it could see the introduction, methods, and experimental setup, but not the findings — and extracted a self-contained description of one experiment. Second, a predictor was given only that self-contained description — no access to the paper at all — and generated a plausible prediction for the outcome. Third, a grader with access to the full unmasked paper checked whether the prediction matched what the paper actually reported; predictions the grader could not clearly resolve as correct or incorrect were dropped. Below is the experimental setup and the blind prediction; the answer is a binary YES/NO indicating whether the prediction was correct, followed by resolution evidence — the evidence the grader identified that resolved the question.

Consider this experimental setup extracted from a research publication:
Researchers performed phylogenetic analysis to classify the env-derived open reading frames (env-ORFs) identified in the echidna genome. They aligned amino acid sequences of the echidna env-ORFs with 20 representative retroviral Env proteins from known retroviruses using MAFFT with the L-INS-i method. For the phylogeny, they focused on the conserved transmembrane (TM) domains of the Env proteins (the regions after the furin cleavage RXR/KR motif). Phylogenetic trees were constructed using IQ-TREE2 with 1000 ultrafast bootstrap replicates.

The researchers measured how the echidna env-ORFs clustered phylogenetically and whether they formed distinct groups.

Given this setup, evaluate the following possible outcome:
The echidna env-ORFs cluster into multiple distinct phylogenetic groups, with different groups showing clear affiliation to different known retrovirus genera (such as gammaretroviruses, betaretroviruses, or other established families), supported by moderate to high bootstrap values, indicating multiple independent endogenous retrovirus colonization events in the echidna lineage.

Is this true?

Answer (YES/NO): YES